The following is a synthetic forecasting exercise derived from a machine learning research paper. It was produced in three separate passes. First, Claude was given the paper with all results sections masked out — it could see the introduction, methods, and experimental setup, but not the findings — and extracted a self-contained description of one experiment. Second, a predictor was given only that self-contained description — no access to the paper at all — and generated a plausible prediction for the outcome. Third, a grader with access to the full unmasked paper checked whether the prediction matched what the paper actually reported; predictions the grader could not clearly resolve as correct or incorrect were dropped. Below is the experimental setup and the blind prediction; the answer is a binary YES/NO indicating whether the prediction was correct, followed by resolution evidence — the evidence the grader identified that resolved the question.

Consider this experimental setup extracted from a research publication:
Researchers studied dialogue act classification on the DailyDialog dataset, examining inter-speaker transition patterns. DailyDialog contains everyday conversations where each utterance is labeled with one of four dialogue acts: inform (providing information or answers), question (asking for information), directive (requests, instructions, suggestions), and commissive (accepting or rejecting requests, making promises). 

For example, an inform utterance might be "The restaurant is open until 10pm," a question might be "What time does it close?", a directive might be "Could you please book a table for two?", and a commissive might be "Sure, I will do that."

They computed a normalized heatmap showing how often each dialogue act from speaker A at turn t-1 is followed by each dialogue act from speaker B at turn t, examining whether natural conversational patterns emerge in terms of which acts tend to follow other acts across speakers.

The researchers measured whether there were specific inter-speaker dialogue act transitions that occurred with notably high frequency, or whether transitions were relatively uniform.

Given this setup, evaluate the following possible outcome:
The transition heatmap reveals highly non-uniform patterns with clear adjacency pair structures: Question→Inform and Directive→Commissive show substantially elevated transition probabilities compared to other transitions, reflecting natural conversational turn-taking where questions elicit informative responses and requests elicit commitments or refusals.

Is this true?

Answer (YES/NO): YES